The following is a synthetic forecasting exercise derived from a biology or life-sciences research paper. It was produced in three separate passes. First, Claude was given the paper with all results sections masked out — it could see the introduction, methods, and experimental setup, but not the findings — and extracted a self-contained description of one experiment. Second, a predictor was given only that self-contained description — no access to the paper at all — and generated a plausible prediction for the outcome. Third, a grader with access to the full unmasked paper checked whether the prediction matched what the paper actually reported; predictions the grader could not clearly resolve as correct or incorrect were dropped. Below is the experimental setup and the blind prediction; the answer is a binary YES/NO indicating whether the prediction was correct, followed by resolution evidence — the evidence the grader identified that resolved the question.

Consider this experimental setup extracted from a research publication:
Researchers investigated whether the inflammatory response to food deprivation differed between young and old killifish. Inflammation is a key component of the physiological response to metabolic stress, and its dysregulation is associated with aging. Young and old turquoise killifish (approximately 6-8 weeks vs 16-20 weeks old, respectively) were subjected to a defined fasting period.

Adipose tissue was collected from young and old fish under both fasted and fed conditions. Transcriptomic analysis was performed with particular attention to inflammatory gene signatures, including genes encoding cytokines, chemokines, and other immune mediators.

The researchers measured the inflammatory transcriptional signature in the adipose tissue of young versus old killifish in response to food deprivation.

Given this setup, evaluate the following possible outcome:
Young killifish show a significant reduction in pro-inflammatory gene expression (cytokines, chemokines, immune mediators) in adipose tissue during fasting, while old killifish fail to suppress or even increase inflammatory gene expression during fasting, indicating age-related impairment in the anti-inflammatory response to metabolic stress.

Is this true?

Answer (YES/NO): NO